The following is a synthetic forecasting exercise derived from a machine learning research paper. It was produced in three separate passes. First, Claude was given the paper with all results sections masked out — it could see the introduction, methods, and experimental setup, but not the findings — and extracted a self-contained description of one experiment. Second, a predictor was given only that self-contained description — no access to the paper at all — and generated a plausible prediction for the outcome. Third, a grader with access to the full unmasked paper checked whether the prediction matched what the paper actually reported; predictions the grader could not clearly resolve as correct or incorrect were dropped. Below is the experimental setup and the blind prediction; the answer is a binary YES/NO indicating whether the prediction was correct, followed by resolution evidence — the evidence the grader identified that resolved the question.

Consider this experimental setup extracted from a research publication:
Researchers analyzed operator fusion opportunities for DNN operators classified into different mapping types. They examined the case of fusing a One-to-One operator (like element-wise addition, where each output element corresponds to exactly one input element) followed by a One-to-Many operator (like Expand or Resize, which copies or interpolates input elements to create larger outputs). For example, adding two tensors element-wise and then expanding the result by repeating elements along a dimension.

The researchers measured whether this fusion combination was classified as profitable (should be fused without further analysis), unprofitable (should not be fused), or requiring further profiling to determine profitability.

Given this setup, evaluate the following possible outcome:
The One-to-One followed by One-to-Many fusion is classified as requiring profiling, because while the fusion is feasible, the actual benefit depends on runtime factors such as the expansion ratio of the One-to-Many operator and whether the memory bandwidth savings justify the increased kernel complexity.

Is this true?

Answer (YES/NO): NO